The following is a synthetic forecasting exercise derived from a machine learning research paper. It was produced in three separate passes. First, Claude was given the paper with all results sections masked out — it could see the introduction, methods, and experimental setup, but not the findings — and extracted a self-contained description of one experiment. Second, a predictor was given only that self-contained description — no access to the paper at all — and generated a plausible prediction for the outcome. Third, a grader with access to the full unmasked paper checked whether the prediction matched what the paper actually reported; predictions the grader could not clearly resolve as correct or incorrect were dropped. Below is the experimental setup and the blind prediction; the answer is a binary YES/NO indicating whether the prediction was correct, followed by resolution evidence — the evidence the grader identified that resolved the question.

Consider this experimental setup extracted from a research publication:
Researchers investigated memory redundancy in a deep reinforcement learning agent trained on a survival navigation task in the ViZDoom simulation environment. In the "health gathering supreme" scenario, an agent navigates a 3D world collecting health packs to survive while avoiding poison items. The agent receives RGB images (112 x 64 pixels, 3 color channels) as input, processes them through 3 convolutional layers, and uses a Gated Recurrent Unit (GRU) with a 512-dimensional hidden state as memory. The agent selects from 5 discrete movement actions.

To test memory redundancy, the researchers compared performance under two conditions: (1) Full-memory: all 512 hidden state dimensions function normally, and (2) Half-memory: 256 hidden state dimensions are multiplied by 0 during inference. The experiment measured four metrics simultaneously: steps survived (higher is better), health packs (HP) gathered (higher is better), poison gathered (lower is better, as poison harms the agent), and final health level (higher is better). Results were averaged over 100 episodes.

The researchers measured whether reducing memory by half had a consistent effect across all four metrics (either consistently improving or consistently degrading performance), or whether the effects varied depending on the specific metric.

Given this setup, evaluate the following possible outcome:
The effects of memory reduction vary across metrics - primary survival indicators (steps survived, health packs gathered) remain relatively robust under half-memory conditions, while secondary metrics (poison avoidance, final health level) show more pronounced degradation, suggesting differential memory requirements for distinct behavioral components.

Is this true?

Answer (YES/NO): NO